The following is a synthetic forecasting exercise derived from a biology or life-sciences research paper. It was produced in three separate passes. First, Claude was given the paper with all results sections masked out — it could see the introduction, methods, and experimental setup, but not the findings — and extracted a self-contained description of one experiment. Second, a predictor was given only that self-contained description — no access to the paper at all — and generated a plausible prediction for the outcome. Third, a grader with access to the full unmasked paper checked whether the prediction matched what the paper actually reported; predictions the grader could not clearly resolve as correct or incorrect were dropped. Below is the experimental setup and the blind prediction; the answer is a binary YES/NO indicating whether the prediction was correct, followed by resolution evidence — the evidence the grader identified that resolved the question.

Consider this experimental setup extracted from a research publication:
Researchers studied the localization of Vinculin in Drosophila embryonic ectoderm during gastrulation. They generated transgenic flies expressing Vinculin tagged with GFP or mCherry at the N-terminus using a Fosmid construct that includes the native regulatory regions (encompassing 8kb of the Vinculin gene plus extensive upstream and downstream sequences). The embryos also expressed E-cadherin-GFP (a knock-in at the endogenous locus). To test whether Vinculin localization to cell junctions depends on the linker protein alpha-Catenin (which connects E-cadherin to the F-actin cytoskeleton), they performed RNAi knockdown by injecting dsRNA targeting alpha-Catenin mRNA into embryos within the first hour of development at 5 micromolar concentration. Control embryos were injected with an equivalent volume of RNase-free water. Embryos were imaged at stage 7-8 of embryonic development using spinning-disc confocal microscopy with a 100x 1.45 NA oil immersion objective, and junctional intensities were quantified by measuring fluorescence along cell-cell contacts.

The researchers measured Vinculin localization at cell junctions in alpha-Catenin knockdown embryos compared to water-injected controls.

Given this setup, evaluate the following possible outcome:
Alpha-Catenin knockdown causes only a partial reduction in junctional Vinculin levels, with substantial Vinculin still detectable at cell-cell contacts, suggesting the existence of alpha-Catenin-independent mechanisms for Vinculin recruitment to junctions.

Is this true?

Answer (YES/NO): NO